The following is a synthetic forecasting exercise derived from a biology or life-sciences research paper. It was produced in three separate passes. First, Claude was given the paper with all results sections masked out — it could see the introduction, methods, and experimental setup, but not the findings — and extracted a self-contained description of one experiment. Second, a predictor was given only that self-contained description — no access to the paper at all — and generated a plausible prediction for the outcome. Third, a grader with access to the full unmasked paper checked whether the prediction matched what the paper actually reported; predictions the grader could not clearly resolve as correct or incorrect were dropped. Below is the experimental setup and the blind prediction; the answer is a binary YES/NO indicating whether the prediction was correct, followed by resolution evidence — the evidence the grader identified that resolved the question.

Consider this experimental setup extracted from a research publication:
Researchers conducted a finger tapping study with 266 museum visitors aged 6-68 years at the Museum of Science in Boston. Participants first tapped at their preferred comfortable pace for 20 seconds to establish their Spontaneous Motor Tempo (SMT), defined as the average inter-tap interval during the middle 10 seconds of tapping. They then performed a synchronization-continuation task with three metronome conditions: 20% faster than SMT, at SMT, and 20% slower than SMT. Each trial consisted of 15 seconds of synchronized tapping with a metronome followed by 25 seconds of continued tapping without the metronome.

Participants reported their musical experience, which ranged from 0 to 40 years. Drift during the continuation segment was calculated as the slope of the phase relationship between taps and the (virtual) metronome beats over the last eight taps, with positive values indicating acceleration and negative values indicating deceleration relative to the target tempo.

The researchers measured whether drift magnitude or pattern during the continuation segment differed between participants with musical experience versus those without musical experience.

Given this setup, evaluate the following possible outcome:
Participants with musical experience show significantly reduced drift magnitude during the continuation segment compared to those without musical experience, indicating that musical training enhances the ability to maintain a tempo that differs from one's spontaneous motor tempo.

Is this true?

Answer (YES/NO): NO